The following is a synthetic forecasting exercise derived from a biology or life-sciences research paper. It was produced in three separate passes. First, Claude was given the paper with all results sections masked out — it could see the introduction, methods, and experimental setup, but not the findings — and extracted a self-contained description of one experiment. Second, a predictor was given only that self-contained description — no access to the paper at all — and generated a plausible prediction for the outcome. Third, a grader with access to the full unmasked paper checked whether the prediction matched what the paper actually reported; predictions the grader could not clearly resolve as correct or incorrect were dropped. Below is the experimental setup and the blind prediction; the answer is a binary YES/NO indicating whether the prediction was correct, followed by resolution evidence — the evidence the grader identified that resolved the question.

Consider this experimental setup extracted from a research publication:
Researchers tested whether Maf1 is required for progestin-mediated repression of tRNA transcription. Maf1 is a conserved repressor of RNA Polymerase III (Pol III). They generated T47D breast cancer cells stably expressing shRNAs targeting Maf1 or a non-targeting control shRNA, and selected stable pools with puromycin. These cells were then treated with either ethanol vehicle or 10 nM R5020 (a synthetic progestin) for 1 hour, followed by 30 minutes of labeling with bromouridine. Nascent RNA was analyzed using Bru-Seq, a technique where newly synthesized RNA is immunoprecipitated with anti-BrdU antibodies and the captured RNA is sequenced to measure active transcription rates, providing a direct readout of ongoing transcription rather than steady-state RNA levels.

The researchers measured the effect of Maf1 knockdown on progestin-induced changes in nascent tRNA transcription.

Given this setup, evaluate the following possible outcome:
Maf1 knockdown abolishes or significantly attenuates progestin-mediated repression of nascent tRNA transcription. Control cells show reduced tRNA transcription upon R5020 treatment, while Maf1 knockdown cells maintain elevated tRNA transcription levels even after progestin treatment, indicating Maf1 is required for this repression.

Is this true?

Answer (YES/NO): YES